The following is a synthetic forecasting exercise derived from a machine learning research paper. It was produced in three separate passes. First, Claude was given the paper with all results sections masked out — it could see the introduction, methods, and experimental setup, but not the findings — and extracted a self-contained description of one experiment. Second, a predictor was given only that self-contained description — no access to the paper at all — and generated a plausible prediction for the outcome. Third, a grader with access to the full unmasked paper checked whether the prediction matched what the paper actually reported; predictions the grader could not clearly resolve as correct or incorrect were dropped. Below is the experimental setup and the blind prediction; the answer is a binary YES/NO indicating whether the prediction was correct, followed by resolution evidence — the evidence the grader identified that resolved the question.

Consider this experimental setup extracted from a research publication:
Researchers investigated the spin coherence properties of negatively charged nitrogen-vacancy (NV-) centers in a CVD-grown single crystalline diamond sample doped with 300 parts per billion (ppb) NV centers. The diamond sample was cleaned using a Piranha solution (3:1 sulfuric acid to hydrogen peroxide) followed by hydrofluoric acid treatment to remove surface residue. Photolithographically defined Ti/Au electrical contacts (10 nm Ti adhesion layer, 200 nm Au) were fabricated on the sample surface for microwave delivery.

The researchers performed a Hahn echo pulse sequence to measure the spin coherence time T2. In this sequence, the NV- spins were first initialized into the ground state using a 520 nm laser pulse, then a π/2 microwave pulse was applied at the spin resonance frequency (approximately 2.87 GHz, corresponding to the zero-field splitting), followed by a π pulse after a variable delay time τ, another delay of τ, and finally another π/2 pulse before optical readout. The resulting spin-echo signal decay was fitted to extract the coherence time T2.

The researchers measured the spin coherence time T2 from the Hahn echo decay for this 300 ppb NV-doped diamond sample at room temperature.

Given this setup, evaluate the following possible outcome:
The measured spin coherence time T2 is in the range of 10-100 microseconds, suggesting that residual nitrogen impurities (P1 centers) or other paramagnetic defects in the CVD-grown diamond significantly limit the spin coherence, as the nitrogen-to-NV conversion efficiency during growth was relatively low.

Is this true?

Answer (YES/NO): YES